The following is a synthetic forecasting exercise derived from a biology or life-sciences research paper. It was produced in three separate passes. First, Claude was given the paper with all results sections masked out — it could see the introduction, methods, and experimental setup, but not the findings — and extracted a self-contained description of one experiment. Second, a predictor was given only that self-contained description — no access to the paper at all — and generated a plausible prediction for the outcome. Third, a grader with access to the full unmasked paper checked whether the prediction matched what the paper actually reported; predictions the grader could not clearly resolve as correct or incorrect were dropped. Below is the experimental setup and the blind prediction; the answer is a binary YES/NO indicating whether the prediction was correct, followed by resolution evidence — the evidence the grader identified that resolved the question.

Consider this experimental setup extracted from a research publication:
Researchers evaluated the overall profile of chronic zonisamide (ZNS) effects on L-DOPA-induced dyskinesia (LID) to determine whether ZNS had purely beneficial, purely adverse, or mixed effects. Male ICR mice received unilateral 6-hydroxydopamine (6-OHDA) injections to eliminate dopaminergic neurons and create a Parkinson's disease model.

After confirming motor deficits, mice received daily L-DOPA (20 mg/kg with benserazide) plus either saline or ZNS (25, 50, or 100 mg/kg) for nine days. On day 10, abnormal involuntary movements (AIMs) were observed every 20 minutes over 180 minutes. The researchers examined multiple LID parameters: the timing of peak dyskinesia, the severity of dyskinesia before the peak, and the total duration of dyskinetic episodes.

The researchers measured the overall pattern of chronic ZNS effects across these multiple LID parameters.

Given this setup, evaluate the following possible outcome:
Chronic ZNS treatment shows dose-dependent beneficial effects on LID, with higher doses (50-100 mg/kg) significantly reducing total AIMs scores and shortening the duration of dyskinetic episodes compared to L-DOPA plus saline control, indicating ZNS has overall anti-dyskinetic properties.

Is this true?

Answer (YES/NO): NO